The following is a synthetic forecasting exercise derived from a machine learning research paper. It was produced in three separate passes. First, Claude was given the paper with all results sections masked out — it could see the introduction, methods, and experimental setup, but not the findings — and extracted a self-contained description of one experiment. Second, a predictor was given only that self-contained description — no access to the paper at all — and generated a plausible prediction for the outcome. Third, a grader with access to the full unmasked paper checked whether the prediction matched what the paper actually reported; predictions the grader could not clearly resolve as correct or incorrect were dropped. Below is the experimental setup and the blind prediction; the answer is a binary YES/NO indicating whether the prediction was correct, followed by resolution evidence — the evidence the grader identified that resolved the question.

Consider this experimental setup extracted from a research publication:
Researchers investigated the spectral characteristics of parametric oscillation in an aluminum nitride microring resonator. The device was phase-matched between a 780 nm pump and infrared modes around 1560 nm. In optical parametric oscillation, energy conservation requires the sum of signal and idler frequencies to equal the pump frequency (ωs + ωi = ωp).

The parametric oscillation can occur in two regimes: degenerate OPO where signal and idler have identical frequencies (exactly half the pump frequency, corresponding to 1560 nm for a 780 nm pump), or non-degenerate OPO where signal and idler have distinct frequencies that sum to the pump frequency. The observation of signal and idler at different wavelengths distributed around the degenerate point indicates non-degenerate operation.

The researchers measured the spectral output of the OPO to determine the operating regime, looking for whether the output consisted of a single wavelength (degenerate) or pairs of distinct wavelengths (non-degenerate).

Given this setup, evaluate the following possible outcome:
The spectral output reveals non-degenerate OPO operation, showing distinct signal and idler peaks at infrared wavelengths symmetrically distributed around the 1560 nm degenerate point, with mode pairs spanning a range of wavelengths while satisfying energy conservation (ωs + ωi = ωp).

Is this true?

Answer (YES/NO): NO